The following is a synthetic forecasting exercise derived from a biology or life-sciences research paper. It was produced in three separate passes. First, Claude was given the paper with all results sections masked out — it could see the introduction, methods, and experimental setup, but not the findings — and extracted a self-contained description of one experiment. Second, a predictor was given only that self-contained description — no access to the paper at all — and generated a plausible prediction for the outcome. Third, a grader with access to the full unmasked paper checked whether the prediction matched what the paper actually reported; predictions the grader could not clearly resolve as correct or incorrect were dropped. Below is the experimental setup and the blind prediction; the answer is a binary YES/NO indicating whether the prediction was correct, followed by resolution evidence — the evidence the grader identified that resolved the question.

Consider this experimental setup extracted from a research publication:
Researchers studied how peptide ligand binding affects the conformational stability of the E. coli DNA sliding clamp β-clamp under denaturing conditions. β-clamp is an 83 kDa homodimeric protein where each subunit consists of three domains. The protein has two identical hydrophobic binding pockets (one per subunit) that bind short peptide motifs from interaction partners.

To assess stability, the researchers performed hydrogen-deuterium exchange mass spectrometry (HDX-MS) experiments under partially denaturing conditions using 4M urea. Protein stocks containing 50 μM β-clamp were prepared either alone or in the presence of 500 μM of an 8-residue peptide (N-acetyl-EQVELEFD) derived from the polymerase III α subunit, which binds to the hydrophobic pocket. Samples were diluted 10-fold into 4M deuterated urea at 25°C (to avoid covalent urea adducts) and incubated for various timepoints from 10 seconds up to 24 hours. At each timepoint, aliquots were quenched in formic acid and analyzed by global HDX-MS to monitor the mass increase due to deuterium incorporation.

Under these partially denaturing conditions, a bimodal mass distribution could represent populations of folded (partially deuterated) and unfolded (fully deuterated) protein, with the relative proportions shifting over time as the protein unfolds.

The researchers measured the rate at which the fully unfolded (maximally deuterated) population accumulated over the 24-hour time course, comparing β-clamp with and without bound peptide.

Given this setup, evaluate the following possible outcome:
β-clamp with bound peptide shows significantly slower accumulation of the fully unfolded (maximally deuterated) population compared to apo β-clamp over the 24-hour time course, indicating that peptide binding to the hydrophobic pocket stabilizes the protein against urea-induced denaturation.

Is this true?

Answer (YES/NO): YES